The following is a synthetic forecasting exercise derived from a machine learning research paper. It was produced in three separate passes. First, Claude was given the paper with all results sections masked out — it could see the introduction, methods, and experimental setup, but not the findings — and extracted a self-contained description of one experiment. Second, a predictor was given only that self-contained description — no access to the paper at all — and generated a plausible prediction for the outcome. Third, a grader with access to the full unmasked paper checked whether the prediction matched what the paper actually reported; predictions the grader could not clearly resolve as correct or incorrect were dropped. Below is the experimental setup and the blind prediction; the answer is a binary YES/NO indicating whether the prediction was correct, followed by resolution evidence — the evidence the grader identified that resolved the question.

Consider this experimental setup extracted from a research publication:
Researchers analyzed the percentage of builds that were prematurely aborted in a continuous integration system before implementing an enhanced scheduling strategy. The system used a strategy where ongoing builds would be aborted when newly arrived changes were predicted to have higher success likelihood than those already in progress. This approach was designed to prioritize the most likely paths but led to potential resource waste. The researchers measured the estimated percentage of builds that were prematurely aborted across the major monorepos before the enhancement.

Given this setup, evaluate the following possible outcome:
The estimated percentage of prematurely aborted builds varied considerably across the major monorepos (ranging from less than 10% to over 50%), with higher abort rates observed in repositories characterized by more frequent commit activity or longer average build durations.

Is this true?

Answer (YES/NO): NO